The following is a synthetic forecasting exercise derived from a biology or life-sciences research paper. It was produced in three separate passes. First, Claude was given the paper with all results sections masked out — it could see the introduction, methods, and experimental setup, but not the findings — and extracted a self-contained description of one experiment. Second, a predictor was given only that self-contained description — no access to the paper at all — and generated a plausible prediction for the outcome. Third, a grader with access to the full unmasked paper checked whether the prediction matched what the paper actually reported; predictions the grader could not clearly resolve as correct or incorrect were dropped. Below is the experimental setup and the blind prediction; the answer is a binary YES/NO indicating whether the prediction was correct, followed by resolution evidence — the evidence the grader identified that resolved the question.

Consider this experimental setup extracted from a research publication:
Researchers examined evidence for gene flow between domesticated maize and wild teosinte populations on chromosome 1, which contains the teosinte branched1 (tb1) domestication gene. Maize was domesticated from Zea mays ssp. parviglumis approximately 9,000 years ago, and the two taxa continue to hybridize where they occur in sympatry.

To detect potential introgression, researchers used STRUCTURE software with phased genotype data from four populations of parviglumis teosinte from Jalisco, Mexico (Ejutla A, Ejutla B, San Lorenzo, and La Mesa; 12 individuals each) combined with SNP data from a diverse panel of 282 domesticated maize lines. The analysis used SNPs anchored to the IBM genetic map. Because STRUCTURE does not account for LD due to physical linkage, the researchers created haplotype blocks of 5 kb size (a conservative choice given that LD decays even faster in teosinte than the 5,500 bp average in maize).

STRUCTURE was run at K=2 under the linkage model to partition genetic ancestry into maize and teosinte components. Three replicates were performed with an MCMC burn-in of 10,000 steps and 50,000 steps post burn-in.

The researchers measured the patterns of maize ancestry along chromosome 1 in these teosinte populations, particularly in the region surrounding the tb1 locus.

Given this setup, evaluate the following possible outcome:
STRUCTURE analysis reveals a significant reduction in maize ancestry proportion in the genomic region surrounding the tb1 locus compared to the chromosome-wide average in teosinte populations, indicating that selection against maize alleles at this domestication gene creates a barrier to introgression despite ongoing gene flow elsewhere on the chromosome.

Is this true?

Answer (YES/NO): YES